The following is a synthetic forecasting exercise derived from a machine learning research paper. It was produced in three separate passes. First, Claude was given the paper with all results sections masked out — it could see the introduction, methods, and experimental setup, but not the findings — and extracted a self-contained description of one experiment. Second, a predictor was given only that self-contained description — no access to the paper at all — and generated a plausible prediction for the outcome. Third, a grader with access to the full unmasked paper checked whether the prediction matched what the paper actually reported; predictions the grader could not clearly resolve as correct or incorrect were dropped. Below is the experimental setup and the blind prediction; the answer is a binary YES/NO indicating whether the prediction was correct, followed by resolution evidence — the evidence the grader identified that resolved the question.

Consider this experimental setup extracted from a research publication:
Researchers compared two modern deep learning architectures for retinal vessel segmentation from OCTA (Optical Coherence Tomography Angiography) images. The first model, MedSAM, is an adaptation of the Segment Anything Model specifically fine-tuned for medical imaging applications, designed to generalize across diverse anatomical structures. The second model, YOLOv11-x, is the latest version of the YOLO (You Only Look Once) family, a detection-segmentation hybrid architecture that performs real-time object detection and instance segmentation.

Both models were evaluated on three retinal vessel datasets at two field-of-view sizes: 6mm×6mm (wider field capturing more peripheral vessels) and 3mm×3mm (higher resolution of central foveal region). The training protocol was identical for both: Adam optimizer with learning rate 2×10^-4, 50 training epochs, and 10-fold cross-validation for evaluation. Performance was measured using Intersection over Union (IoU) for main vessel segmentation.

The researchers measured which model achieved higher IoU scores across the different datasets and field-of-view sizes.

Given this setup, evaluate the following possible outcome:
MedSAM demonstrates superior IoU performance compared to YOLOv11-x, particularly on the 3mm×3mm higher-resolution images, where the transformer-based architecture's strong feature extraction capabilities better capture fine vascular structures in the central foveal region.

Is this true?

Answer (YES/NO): NO